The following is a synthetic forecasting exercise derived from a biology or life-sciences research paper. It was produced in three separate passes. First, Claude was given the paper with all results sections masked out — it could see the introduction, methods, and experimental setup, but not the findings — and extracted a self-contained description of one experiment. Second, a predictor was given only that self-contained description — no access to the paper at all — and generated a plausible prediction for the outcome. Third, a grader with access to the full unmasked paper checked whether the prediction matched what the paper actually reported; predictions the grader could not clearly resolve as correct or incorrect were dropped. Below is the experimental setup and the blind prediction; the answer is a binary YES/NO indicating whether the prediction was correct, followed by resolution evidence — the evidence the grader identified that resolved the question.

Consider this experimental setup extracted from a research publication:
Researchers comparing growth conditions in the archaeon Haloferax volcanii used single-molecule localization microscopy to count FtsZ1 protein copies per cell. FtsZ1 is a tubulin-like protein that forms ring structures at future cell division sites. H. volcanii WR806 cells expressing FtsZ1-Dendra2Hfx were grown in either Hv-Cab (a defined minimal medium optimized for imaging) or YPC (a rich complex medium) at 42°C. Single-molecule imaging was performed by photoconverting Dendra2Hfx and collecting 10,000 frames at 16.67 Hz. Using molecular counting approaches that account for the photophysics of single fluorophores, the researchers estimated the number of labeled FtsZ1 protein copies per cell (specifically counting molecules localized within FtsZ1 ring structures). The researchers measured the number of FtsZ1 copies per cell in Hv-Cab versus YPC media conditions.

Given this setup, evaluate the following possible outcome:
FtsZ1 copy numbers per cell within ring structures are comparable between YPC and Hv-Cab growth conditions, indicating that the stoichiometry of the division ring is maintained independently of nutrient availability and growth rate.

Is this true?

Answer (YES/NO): YES